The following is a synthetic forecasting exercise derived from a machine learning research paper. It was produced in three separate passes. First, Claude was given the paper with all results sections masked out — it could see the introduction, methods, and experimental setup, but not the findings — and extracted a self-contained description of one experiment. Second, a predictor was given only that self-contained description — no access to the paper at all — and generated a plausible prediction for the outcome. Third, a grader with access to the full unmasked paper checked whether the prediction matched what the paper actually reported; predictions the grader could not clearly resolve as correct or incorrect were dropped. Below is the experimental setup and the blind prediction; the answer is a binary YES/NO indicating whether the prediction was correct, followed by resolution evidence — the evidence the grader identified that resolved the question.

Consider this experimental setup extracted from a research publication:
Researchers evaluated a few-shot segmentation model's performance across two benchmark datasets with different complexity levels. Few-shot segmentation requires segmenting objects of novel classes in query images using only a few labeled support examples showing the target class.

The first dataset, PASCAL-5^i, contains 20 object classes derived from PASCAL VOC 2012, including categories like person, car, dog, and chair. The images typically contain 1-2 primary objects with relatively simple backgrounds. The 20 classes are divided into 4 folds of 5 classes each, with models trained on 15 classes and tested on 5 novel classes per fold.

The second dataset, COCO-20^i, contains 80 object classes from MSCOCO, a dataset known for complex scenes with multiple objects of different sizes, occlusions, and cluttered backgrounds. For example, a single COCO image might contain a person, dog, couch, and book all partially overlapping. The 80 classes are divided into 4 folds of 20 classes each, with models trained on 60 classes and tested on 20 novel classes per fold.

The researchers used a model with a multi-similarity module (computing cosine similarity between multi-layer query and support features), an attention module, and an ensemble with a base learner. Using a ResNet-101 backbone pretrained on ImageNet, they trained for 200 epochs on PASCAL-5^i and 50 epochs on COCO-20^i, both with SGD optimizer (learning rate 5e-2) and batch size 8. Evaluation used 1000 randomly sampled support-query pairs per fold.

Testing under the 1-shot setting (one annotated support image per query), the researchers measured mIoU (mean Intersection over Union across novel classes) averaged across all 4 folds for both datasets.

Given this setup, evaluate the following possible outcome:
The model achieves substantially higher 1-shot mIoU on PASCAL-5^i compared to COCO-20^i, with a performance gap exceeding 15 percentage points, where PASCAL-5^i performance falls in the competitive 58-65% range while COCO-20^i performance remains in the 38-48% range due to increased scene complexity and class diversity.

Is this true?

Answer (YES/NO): NO